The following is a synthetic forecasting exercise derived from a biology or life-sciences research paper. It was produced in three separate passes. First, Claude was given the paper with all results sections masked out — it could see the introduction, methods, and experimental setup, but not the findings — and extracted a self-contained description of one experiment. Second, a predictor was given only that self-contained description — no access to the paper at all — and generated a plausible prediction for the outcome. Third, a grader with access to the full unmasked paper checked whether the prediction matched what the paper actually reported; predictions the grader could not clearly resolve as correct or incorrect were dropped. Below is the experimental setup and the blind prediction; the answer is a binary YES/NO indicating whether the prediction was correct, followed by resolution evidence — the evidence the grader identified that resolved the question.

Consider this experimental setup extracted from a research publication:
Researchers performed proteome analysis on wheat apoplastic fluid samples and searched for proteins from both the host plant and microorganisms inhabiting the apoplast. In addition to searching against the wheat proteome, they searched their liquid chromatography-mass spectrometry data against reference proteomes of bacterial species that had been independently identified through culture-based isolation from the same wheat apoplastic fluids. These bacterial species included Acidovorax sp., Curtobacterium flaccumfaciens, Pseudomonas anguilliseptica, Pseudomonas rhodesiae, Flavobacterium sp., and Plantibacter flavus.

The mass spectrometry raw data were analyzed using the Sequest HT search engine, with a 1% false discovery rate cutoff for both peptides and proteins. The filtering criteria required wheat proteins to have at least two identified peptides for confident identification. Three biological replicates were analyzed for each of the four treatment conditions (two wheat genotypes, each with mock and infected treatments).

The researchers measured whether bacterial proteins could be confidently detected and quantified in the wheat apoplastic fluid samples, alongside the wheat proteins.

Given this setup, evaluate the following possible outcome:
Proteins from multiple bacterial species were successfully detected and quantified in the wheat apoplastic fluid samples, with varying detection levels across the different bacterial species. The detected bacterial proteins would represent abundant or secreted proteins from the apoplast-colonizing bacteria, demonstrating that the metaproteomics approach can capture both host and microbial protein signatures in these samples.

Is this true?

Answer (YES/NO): NO